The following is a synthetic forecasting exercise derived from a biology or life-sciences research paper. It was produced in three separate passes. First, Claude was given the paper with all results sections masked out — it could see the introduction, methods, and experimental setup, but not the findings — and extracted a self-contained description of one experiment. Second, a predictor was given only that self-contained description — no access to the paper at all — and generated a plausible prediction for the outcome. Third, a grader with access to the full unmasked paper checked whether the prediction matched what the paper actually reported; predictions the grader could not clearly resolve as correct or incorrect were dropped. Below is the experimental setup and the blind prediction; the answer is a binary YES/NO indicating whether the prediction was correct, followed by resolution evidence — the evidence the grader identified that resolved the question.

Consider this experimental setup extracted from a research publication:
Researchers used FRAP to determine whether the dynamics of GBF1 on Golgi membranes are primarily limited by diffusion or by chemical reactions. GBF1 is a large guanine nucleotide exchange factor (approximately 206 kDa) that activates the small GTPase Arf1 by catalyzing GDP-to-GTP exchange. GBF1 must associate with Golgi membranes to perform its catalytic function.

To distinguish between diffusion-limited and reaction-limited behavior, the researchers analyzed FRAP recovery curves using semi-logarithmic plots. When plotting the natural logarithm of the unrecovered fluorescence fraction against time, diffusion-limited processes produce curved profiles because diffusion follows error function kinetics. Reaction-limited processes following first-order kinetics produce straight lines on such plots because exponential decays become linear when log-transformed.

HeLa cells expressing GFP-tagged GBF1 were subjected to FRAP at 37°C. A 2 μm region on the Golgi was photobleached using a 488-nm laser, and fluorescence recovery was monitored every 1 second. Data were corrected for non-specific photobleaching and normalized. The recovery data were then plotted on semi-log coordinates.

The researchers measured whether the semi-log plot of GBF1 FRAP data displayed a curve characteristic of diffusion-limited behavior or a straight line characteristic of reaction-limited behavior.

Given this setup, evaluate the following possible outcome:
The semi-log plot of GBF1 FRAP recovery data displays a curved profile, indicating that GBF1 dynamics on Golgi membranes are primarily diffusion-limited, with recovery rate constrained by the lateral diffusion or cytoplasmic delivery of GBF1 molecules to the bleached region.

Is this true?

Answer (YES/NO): YES